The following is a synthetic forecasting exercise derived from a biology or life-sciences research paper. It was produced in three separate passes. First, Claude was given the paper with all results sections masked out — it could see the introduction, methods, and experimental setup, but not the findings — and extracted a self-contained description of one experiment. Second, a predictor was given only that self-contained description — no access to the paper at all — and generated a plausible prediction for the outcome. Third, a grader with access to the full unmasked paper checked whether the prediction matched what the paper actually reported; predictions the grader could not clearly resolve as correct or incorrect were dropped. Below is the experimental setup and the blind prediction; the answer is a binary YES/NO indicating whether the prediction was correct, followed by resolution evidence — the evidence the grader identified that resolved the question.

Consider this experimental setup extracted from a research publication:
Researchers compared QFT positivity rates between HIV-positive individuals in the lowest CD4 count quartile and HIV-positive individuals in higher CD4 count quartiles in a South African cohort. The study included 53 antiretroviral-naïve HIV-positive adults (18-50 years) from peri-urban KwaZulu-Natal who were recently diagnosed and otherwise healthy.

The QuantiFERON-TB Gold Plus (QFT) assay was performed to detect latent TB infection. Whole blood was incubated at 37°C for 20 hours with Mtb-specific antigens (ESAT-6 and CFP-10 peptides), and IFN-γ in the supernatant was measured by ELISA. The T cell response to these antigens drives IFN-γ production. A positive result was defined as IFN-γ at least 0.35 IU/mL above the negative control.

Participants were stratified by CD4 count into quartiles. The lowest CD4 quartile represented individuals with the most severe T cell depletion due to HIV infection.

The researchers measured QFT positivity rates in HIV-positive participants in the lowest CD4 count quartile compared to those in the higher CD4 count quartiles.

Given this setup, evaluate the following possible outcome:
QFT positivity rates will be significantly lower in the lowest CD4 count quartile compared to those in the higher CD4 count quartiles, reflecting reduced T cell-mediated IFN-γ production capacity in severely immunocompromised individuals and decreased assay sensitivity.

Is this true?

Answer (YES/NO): YES